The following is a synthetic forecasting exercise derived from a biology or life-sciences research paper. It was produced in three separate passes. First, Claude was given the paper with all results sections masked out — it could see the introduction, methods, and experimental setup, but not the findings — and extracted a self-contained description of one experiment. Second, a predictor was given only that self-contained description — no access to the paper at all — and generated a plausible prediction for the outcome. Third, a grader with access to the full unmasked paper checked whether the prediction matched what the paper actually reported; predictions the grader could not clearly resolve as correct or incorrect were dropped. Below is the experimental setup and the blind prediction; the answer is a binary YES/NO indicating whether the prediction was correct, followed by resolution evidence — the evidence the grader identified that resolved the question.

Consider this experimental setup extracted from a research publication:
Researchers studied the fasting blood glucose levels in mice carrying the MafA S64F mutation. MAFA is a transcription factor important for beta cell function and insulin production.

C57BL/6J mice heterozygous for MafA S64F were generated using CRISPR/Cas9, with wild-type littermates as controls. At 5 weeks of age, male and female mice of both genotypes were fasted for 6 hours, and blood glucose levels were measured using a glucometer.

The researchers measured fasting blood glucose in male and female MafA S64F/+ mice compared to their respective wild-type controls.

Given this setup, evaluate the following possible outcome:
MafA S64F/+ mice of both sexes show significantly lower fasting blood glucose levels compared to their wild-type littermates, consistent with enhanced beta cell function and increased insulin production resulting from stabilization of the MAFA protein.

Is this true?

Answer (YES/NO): NO